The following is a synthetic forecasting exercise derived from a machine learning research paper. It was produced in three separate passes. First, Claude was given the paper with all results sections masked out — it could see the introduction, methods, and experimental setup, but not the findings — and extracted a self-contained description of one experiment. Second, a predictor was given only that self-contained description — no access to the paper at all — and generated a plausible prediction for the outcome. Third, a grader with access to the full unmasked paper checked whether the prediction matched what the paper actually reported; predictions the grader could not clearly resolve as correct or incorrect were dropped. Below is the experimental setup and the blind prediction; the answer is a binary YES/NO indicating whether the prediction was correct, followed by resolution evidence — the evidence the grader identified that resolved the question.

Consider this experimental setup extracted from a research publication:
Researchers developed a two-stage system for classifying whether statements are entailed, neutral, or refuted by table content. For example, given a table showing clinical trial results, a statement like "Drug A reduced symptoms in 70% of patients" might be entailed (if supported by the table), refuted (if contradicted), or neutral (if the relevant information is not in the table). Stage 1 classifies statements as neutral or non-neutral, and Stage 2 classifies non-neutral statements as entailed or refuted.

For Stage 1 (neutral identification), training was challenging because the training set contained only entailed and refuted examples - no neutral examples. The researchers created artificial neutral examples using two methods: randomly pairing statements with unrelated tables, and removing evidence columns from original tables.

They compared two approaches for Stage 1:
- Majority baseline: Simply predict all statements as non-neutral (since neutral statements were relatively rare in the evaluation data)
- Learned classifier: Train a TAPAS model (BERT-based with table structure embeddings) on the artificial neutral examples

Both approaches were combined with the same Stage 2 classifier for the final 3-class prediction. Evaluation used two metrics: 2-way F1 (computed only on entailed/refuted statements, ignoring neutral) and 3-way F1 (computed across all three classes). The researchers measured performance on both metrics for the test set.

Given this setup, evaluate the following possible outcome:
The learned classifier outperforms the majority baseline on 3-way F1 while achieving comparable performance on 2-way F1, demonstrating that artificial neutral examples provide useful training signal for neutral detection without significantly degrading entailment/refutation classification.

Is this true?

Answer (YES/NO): NO